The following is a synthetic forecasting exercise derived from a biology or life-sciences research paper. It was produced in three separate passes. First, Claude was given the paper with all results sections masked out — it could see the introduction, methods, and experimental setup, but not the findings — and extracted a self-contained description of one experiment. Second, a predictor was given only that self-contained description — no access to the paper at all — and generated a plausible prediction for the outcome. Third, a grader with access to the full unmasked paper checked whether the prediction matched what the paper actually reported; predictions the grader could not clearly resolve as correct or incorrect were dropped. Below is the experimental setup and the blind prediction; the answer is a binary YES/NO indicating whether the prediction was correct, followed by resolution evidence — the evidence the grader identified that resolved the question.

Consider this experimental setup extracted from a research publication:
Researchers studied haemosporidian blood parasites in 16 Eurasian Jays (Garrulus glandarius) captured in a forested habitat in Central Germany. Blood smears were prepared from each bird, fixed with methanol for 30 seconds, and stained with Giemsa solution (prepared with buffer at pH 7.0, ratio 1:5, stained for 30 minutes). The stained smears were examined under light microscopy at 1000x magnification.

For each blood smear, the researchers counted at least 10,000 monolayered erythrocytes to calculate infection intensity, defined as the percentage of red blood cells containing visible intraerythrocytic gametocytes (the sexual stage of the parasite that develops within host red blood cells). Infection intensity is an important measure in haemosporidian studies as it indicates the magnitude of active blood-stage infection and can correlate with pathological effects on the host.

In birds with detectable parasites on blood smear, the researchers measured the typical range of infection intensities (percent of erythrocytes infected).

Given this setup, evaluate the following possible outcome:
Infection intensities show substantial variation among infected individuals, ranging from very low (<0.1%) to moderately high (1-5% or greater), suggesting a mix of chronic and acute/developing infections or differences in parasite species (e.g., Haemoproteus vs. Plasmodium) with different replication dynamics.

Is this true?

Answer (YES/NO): NO